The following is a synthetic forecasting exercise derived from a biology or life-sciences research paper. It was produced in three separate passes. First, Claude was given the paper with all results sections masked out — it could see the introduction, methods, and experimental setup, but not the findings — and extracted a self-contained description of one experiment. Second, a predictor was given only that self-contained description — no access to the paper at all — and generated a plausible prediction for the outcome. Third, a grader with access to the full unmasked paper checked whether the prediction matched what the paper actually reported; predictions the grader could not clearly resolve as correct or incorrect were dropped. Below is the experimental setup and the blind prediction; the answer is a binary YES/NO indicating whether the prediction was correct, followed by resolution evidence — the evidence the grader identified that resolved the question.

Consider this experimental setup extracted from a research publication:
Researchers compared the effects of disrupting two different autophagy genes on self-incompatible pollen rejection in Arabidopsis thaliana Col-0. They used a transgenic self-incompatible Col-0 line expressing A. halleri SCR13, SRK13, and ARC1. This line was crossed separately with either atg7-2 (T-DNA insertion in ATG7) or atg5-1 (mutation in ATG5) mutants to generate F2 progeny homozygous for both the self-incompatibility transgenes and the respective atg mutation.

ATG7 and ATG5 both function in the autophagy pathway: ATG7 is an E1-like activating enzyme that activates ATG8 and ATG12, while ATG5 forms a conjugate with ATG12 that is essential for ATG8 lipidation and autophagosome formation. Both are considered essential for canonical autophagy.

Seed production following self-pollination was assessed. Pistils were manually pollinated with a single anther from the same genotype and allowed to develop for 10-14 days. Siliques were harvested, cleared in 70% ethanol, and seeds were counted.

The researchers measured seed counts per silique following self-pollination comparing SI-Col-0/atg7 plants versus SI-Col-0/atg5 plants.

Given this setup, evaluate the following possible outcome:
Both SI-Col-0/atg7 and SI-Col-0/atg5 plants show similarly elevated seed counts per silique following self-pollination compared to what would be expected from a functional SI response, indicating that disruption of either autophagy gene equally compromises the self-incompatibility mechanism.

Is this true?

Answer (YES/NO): YES